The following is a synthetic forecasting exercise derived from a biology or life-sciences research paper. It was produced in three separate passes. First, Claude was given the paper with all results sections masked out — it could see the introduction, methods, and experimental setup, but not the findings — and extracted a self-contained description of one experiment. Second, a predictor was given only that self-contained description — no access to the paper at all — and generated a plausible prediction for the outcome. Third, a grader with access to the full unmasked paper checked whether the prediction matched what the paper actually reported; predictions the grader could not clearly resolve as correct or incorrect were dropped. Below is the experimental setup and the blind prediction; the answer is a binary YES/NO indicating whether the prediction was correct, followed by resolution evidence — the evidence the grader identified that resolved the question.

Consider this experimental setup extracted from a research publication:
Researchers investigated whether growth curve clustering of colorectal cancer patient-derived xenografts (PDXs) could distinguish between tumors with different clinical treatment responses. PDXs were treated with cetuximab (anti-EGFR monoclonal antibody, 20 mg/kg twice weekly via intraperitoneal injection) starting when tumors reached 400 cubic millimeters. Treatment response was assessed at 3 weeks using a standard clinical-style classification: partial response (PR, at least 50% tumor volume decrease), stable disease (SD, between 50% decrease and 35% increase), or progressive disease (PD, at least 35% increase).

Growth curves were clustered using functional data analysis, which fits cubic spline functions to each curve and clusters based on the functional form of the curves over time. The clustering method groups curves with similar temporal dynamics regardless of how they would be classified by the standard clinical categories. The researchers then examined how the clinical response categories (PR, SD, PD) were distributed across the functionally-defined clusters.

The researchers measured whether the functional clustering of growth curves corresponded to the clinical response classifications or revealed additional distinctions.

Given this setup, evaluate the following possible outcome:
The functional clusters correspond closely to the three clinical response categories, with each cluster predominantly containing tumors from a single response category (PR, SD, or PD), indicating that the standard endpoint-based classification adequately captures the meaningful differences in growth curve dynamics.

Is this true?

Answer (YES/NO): NO